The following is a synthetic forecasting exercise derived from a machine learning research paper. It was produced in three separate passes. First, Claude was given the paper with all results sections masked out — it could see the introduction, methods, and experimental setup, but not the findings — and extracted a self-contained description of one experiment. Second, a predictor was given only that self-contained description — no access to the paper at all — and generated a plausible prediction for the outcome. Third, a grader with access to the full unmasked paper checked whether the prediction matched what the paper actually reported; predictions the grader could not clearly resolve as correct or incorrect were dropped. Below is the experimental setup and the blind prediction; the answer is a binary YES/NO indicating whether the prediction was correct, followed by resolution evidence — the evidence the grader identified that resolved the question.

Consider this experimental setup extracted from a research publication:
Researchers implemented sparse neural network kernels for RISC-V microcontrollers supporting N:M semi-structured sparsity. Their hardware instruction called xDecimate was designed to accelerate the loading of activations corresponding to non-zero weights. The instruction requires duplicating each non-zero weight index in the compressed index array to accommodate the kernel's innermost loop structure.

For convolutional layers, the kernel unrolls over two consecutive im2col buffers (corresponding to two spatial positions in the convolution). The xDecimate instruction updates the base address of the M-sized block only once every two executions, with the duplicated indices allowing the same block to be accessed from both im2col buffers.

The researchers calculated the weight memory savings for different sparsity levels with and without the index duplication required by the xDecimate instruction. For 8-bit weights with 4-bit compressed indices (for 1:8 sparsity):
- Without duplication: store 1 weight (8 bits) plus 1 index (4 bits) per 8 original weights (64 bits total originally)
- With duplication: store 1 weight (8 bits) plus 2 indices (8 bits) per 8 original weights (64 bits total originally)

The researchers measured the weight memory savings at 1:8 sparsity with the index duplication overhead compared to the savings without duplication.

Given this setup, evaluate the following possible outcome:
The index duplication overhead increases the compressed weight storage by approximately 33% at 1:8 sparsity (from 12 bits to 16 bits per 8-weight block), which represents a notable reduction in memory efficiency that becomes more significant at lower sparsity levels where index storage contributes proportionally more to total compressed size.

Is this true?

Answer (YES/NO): NO